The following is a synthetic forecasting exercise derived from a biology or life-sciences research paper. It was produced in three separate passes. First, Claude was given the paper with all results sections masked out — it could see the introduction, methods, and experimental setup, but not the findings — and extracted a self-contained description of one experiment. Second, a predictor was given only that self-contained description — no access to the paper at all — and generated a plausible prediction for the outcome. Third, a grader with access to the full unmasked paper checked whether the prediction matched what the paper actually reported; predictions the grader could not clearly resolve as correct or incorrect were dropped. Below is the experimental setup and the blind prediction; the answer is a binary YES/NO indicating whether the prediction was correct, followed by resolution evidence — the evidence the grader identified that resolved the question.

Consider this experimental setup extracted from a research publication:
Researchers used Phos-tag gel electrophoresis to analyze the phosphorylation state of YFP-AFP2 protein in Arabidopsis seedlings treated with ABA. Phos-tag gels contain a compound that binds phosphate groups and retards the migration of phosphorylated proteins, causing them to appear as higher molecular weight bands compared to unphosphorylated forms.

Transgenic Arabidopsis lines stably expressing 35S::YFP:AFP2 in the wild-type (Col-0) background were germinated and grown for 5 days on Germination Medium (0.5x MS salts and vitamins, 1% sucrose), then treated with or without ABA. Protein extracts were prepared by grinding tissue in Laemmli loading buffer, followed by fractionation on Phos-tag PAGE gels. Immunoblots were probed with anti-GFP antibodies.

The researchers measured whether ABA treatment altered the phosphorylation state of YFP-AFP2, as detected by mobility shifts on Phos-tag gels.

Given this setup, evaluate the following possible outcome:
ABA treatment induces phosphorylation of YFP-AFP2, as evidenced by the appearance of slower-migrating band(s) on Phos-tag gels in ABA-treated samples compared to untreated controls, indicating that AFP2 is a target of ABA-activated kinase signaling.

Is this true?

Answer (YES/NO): YES